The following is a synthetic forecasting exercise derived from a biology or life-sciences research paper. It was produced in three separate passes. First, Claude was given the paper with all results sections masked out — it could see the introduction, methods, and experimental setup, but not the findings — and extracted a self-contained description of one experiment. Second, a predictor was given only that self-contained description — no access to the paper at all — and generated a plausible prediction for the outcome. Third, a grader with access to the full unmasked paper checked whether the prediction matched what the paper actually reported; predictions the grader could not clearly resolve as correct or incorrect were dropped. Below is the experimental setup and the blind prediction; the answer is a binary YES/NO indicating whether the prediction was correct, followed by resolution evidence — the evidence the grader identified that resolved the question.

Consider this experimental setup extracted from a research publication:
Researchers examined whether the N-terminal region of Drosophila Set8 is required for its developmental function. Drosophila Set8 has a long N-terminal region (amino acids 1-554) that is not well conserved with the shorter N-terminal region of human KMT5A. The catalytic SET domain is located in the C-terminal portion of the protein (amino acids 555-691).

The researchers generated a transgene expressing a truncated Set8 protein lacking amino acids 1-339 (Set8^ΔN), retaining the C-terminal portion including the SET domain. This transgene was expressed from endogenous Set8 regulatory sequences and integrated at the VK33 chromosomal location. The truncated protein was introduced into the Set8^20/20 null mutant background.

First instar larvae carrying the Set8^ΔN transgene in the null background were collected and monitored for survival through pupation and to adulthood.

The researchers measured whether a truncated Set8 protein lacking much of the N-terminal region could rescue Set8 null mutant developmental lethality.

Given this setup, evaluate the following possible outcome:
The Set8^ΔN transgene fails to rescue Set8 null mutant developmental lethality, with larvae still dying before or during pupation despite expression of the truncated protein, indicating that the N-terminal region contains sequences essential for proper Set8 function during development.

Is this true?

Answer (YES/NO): NO